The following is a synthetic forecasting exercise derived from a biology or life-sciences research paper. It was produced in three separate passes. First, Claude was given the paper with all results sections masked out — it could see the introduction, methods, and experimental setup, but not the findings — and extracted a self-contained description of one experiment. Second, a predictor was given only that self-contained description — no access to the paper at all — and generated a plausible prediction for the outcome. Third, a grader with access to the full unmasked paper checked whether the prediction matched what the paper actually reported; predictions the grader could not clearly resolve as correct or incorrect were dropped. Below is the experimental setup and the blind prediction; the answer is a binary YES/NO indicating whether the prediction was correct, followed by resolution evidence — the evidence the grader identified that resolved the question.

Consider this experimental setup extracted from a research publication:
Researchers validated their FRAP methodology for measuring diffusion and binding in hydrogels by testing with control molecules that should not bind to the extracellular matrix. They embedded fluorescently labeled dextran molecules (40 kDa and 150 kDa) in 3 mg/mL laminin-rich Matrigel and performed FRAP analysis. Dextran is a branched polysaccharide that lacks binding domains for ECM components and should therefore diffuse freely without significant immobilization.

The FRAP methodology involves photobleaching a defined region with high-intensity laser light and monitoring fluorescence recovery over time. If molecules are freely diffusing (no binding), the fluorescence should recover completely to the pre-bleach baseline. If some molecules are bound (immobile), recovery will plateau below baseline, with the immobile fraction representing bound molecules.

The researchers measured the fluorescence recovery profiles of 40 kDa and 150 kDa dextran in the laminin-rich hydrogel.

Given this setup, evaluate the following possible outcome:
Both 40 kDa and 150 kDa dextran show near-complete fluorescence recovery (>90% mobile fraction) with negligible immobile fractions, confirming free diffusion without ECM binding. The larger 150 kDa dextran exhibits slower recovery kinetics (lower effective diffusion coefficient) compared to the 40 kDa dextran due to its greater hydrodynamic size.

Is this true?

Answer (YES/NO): YES